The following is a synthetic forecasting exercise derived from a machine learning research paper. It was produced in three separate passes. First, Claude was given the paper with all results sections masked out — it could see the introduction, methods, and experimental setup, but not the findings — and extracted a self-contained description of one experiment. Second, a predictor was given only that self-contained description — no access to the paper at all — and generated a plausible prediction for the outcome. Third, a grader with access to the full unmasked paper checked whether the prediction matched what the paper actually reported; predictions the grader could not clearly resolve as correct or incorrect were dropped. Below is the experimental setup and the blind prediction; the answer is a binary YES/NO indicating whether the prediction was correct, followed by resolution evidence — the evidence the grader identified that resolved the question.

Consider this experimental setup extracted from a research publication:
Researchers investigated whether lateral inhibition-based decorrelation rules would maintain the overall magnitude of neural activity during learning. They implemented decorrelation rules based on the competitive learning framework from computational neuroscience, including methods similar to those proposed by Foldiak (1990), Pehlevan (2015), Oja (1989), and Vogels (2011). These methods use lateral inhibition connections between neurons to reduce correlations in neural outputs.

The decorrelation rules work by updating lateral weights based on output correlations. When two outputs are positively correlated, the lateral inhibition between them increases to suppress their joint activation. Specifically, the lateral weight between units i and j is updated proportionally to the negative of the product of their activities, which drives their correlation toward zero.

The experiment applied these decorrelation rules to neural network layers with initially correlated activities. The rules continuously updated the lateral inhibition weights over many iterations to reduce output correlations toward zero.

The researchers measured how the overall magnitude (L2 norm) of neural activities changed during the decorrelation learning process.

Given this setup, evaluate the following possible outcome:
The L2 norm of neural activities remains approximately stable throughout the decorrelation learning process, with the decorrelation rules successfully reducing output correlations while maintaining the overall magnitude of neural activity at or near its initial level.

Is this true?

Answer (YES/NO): NO